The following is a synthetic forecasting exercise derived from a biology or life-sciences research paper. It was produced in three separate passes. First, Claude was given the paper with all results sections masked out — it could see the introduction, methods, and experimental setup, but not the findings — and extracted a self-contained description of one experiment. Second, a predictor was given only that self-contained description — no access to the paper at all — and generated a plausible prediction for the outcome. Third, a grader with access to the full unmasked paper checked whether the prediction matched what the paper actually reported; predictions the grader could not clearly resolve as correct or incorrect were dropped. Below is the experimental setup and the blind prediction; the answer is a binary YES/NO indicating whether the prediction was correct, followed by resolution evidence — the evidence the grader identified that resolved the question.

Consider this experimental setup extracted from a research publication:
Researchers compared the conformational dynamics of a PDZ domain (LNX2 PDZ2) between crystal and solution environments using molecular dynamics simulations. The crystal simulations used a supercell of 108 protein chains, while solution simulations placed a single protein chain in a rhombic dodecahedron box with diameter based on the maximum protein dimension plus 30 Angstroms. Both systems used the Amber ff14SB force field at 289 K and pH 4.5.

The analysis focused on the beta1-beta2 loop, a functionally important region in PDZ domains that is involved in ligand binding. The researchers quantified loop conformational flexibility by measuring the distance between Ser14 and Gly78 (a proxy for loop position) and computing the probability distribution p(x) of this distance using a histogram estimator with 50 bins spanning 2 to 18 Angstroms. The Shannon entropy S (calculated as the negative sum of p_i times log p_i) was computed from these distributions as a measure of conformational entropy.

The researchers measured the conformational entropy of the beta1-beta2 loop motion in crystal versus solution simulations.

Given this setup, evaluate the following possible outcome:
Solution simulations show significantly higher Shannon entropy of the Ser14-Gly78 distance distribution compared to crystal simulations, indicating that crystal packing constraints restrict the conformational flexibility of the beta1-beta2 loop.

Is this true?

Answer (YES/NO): YES